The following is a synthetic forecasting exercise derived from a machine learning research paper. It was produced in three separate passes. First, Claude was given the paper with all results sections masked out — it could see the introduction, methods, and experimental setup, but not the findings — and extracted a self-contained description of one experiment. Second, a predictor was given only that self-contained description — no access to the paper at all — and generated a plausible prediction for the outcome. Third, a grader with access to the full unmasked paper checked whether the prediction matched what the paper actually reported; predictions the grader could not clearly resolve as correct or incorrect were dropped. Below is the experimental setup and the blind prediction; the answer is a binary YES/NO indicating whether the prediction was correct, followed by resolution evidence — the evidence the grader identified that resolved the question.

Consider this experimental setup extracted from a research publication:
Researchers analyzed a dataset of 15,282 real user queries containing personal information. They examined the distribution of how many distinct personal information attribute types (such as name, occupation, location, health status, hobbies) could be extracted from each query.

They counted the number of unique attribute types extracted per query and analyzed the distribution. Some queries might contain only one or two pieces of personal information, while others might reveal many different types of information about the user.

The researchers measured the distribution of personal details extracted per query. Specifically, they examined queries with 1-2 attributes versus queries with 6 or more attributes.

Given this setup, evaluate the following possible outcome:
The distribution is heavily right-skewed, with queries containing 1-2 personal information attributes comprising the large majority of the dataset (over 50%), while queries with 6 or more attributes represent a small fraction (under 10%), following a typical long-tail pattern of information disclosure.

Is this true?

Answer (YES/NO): NO